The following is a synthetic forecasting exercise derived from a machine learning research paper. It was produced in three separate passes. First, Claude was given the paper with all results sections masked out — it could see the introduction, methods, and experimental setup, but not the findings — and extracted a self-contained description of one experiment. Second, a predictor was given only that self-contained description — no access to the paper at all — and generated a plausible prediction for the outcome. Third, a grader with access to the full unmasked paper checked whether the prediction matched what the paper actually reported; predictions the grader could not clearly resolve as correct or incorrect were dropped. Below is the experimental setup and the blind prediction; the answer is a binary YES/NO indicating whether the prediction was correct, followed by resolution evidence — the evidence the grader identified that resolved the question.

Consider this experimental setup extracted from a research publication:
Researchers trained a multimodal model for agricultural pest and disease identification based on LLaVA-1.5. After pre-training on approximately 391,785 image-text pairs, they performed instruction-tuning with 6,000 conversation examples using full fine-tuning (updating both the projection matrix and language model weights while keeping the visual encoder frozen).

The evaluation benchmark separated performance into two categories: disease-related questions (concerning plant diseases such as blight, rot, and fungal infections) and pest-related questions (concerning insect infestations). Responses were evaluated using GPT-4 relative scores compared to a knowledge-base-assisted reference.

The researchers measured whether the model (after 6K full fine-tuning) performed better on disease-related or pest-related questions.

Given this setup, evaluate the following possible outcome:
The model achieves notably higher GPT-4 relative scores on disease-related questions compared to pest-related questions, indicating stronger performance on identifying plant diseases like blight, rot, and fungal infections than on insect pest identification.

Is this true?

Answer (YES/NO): NO